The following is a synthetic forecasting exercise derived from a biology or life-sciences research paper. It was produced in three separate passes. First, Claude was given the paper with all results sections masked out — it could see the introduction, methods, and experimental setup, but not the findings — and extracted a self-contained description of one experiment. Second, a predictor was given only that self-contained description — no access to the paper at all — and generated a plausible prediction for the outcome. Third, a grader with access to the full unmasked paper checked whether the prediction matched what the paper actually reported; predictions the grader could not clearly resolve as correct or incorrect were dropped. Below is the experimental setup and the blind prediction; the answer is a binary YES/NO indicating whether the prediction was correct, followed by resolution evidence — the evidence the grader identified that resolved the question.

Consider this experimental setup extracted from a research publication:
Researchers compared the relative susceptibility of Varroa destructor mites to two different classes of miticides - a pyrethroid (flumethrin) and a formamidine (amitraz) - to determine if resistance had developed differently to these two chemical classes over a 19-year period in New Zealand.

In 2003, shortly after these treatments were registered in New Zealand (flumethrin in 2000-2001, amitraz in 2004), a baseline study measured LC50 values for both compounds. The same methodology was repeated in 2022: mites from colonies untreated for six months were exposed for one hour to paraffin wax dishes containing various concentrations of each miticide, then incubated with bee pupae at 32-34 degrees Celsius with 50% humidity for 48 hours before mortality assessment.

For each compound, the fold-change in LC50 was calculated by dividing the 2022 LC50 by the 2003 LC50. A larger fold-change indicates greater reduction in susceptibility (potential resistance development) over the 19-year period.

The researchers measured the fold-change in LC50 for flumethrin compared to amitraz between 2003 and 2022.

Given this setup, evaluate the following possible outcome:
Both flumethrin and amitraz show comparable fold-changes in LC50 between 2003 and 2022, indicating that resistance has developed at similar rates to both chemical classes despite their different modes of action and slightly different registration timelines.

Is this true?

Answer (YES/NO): NO